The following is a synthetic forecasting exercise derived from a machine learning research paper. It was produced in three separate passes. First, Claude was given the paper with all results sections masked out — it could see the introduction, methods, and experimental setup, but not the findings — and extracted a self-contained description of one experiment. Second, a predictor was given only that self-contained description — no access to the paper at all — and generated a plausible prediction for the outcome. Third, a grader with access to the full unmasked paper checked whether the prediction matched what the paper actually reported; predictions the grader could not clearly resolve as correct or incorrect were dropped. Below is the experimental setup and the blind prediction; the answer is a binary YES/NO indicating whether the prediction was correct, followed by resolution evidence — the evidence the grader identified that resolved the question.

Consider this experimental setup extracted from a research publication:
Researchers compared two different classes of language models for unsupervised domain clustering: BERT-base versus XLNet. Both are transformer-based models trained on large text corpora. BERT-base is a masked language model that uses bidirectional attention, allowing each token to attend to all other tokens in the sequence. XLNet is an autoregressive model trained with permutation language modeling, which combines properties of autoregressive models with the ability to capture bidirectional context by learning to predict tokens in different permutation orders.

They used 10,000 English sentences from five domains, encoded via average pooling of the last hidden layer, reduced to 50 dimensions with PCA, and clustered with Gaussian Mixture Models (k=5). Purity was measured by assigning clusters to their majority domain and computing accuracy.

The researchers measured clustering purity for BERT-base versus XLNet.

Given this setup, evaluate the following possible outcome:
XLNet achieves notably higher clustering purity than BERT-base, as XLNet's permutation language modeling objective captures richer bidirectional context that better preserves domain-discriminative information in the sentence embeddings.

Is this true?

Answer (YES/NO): NO